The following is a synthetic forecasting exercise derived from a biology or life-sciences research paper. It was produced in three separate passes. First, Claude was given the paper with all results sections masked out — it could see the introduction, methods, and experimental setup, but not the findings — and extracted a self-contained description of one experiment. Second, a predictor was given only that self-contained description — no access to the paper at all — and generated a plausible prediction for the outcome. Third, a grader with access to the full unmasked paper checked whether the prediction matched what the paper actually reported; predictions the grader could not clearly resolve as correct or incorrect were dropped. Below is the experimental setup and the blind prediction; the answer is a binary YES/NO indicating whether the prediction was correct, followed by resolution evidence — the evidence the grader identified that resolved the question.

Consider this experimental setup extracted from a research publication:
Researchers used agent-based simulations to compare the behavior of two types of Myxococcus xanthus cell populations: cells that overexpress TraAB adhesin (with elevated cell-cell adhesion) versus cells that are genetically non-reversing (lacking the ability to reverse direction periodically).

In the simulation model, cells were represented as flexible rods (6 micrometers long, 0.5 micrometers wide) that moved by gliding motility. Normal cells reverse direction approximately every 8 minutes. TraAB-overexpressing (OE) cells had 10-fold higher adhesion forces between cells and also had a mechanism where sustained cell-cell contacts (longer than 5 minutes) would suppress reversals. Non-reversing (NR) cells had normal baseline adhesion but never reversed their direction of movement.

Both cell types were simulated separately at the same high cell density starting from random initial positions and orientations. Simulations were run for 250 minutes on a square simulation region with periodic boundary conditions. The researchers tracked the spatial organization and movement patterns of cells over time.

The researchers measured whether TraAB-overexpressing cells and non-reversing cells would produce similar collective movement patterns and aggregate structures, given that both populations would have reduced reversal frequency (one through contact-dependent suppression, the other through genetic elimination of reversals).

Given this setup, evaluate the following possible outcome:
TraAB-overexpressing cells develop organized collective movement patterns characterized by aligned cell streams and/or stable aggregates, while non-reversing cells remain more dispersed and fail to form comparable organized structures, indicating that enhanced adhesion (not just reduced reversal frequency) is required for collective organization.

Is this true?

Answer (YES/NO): NO